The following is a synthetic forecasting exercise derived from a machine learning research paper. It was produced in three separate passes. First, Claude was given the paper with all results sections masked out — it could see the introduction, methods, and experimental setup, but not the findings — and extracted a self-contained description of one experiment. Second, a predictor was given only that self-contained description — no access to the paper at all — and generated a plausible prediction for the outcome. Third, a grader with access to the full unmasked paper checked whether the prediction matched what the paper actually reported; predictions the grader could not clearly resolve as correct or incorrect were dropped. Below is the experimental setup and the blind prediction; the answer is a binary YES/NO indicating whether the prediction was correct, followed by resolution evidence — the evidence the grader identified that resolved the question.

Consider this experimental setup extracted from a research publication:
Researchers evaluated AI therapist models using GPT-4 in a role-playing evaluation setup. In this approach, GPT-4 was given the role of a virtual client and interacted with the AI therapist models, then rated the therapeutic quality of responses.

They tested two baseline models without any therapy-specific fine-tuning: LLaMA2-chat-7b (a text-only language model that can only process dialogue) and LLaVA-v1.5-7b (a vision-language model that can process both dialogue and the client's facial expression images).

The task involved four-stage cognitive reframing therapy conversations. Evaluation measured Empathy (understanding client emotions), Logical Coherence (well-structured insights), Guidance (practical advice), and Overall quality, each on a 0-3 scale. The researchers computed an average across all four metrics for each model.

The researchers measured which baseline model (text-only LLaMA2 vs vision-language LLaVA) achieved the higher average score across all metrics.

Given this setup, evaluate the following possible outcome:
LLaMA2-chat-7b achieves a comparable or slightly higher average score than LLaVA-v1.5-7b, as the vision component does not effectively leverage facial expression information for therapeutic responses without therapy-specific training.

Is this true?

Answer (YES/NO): NO